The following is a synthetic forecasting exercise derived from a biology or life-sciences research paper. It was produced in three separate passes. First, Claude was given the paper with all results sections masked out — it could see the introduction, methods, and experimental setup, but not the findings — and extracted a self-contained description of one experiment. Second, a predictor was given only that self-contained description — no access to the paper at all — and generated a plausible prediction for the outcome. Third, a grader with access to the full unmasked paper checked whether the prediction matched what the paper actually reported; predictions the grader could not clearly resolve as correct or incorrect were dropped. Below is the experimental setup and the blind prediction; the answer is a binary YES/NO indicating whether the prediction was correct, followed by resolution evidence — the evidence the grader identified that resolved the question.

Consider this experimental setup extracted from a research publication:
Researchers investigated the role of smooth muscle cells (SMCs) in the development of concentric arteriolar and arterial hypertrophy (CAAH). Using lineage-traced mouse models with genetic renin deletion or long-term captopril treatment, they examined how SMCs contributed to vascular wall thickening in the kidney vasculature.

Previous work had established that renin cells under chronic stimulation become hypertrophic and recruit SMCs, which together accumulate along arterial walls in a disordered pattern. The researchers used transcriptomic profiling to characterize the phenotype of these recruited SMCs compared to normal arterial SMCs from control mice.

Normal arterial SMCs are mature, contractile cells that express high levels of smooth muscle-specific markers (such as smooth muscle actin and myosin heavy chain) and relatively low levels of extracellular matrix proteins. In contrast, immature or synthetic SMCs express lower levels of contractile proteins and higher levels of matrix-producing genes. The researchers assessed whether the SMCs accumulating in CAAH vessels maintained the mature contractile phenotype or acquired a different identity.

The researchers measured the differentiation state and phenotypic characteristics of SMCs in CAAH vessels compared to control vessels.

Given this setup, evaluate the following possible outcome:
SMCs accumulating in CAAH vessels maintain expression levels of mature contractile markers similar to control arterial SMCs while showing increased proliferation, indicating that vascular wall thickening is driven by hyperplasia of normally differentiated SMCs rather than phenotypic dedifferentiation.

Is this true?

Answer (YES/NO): NO